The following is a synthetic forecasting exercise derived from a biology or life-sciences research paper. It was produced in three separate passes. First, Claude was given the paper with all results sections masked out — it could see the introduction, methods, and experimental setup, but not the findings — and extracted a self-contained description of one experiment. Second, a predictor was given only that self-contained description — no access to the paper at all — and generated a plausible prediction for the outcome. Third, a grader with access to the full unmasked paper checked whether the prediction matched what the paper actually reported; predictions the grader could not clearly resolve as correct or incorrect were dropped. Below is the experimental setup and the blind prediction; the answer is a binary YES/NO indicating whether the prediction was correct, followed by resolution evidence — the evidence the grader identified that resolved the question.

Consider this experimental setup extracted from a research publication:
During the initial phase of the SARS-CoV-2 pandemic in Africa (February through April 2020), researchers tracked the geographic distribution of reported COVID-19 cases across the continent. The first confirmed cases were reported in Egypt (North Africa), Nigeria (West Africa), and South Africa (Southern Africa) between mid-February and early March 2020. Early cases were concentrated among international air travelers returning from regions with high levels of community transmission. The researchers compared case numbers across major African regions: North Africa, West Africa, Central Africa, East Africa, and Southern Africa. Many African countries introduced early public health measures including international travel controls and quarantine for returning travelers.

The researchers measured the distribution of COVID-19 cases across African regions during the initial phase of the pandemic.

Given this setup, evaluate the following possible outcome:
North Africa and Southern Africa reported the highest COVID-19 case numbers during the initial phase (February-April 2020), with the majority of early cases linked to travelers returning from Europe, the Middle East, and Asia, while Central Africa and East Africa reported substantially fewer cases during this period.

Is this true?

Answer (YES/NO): YES